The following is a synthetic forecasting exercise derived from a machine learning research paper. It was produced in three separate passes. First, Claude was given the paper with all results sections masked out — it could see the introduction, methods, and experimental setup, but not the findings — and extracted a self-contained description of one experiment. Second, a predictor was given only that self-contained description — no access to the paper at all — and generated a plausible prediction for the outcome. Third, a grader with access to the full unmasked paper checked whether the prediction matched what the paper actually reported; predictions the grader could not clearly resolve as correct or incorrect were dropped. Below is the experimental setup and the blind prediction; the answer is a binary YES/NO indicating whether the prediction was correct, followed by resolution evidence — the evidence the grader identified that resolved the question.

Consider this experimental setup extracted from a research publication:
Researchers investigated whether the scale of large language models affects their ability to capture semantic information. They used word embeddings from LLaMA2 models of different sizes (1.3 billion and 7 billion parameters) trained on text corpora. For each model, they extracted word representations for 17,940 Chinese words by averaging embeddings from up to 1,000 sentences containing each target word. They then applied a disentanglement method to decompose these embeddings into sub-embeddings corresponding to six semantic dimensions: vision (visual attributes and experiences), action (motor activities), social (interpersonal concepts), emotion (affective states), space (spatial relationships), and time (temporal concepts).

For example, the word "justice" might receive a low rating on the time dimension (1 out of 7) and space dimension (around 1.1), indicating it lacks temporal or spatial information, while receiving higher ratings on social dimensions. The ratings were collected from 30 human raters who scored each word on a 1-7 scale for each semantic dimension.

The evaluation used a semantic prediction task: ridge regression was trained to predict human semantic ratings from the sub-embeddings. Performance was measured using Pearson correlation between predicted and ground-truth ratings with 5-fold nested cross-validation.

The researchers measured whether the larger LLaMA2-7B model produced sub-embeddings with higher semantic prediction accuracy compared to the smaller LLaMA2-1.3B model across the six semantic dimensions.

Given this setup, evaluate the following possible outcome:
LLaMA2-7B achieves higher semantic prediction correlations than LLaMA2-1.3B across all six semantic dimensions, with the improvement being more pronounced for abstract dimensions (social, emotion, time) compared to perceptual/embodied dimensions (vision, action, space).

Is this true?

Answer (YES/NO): NO